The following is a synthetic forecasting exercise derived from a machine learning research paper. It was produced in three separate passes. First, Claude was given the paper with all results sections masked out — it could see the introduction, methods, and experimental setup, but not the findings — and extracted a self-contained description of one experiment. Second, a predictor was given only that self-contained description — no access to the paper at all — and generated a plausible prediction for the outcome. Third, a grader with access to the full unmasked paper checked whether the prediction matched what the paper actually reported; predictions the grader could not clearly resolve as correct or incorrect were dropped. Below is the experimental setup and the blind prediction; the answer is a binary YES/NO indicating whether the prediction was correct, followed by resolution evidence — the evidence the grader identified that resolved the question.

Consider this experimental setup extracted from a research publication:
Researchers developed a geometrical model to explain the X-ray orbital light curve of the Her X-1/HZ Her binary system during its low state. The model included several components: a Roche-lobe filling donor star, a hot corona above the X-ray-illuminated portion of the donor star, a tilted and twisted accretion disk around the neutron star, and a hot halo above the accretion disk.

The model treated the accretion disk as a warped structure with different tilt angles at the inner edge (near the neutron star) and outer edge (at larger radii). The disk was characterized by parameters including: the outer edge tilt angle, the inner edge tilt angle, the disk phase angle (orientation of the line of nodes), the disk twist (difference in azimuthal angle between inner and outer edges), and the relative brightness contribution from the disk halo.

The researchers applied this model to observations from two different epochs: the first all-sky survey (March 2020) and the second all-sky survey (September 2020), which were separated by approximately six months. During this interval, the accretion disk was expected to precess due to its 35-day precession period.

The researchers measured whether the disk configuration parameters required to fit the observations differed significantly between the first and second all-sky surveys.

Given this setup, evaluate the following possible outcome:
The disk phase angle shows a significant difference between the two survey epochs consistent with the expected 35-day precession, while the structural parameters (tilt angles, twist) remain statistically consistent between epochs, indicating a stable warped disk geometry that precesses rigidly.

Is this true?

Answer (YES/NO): NO